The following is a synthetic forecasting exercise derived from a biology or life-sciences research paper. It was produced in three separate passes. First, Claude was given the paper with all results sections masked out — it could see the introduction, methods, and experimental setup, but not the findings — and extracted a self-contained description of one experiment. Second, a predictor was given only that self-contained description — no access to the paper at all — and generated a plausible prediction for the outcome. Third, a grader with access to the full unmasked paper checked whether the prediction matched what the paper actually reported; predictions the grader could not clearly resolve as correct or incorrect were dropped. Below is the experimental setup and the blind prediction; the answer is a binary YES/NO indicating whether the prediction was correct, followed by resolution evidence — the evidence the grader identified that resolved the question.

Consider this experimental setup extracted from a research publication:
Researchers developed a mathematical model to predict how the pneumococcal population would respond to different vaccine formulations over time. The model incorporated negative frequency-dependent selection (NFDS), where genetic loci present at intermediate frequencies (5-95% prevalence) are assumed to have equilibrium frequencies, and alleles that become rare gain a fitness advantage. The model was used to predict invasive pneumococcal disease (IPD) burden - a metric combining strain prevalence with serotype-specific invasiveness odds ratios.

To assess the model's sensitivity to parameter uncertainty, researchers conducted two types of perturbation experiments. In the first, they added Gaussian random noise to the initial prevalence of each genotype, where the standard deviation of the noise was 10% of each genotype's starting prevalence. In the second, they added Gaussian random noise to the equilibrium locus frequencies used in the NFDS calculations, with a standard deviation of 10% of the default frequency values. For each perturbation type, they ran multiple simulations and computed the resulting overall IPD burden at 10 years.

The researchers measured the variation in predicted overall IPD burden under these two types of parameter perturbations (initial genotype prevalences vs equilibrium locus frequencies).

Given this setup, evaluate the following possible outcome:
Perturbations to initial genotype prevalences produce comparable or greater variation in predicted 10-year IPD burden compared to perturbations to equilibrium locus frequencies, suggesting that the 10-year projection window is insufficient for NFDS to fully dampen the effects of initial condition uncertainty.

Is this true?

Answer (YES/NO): NO